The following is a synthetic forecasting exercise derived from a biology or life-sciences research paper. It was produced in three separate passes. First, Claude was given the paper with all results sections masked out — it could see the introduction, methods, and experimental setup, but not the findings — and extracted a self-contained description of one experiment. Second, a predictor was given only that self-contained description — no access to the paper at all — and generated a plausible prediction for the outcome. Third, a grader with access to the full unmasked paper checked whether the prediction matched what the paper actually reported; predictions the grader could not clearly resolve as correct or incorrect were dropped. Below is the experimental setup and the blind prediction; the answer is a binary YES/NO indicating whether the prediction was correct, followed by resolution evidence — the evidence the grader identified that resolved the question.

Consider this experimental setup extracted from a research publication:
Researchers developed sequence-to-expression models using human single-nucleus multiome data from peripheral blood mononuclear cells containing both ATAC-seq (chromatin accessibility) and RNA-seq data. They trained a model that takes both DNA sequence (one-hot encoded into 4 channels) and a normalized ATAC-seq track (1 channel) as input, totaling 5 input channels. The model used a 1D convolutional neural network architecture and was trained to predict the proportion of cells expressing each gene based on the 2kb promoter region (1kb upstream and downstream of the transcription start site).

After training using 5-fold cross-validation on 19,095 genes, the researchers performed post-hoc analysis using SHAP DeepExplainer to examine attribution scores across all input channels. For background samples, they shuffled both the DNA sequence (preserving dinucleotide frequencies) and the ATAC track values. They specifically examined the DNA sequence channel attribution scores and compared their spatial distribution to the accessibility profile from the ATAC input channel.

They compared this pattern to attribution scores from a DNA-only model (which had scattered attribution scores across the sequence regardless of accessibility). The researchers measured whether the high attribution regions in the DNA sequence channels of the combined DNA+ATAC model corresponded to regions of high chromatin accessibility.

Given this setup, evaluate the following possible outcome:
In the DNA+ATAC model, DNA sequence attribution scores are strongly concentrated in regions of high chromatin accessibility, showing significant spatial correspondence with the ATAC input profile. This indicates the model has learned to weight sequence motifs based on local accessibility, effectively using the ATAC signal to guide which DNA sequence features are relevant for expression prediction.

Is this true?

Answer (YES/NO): YES